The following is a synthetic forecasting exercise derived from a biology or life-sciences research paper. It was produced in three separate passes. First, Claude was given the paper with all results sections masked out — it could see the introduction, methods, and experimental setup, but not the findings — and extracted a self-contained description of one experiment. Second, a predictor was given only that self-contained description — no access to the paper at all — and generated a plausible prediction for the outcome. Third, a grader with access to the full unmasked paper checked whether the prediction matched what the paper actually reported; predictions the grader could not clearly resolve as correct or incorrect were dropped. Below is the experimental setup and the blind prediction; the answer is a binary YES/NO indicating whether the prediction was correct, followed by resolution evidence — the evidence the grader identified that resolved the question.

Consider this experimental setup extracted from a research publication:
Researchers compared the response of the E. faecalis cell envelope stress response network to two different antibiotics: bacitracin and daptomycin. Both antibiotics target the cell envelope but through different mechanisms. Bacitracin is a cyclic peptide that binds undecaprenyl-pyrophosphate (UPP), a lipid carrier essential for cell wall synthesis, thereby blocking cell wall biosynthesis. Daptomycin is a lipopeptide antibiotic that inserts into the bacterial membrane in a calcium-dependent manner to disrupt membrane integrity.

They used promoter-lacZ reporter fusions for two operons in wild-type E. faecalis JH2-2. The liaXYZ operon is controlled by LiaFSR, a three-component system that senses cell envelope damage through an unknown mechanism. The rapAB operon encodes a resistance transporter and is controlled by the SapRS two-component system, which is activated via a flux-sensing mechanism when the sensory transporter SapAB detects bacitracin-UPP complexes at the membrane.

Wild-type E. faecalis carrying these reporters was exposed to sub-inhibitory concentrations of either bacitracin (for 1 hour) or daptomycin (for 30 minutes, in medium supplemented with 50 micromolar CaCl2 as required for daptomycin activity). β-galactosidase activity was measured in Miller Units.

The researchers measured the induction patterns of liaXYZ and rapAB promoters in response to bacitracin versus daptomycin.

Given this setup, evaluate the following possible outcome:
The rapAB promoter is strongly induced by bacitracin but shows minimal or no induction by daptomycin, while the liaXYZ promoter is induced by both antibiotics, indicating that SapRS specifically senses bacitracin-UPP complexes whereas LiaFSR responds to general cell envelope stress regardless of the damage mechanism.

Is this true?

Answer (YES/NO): YES